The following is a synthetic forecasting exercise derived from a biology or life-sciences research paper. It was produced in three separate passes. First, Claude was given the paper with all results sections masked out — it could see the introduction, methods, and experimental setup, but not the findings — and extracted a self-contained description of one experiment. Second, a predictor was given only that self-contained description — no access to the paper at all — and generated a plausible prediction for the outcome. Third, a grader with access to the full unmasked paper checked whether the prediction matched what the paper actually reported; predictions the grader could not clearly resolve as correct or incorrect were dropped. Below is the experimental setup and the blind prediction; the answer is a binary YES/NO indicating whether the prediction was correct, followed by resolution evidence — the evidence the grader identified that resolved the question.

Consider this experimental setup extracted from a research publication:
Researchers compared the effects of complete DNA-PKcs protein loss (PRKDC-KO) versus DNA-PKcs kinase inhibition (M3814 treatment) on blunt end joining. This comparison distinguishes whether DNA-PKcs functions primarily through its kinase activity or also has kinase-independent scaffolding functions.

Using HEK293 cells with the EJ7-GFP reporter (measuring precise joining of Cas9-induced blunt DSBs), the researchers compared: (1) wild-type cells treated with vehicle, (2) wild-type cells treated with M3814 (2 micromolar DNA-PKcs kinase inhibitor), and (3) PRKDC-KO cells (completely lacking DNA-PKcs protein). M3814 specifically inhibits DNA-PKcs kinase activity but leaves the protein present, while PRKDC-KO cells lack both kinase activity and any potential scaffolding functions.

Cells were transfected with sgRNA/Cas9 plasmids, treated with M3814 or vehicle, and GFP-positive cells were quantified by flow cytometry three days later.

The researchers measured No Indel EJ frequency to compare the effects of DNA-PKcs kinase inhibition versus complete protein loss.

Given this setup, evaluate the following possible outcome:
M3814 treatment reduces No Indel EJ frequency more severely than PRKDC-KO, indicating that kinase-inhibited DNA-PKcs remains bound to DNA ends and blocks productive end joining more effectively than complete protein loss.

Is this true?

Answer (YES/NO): YES